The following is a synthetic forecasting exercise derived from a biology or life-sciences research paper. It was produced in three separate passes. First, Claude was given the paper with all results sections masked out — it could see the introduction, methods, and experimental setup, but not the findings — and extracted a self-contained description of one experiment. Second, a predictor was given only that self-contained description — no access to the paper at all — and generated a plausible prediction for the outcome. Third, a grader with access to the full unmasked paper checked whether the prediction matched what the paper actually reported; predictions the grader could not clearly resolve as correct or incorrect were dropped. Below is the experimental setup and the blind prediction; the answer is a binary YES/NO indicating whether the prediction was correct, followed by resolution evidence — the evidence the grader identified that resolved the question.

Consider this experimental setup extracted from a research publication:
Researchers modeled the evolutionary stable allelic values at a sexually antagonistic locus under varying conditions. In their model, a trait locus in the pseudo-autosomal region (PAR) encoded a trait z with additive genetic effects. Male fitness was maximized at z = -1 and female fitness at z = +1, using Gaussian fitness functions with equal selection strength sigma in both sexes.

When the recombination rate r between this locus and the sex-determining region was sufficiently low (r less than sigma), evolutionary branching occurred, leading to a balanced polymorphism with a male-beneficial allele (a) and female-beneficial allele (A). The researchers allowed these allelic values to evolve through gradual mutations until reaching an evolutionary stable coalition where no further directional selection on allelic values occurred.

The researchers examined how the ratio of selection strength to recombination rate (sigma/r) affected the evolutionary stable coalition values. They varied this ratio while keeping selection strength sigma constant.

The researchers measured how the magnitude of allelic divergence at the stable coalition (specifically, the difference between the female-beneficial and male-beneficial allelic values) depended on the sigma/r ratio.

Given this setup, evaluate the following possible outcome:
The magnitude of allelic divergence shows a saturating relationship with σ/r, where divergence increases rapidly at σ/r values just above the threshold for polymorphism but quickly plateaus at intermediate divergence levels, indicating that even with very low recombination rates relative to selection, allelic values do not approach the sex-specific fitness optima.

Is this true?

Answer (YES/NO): NO